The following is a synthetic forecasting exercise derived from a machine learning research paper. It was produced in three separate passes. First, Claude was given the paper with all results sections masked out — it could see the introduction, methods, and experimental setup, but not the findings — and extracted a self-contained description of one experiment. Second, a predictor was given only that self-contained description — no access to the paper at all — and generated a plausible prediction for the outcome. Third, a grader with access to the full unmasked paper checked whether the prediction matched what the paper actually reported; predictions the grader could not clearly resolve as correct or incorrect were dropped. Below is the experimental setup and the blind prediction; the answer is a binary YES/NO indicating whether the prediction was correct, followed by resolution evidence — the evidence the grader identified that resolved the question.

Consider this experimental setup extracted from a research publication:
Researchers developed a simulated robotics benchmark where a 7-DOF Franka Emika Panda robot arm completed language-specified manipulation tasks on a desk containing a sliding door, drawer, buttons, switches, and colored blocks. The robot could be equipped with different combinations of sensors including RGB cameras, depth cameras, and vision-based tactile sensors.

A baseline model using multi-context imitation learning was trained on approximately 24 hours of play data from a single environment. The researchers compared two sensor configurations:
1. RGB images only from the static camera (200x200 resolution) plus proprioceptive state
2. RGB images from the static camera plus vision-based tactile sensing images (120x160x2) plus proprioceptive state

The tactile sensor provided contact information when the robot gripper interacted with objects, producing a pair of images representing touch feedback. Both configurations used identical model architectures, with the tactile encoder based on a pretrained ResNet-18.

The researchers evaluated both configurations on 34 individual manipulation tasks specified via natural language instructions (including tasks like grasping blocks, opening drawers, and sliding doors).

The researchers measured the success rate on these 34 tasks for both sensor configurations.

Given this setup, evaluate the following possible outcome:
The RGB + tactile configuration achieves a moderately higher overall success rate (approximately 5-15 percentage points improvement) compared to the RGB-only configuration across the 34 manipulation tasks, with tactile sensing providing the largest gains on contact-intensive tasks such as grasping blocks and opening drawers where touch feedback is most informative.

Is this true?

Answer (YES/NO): NO